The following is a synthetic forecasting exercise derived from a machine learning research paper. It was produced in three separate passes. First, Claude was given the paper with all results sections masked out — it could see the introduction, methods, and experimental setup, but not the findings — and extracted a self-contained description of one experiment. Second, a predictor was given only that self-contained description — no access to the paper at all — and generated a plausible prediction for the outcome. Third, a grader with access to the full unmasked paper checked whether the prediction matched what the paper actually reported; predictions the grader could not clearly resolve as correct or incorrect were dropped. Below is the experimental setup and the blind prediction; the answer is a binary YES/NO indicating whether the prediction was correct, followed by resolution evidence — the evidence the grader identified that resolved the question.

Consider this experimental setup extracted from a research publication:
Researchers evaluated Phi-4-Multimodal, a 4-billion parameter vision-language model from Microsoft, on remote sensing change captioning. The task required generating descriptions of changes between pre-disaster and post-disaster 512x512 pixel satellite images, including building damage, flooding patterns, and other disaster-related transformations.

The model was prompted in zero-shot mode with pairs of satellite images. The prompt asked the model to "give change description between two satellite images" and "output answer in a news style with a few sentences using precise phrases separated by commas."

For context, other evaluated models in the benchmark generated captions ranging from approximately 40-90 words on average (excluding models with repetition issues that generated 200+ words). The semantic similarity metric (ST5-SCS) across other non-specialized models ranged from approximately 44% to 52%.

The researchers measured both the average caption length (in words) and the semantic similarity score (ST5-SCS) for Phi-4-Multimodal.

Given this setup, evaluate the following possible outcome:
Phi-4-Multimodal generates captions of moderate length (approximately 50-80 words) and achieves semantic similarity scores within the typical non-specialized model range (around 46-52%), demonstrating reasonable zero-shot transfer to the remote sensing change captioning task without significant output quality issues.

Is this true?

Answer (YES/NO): NO